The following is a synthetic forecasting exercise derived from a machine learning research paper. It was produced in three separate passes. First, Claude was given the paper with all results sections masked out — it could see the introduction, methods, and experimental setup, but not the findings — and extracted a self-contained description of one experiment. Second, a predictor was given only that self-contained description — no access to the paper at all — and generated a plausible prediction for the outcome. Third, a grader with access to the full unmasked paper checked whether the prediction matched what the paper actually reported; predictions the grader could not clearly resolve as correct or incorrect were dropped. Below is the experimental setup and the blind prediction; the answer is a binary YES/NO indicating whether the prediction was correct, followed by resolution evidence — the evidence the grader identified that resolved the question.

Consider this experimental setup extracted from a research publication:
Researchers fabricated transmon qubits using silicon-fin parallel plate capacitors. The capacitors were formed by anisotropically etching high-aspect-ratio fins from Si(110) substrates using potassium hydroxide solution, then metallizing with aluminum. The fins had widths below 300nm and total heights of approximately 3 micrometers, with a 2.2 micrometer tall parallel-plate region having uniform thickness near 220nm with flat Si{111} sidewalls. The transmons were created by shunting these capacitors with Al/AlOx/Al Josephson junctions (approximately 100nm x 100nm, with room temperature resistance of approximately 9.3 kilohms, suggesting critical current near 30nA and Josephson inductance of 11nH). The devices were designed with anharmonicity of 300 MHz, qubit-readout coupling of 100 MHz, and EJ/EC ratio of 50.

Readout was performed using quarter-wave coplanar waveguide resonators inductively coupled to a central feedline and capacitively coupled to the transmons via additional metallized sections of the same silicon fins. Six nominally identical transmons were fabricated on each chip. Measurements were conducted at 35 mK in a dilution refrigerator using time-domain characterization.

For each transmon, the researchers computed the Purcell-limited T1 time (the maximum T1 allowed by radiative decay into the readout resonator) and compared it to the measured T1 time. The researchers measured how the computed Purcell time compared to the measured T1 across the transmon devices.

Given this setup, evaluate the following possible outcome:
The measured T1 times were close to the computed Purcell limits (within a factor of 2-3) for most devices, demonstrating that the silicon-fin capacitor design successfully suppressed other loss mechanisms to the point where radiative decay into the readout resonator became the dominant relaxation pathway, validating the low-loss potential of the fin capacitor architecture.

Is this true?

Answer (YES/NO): YES